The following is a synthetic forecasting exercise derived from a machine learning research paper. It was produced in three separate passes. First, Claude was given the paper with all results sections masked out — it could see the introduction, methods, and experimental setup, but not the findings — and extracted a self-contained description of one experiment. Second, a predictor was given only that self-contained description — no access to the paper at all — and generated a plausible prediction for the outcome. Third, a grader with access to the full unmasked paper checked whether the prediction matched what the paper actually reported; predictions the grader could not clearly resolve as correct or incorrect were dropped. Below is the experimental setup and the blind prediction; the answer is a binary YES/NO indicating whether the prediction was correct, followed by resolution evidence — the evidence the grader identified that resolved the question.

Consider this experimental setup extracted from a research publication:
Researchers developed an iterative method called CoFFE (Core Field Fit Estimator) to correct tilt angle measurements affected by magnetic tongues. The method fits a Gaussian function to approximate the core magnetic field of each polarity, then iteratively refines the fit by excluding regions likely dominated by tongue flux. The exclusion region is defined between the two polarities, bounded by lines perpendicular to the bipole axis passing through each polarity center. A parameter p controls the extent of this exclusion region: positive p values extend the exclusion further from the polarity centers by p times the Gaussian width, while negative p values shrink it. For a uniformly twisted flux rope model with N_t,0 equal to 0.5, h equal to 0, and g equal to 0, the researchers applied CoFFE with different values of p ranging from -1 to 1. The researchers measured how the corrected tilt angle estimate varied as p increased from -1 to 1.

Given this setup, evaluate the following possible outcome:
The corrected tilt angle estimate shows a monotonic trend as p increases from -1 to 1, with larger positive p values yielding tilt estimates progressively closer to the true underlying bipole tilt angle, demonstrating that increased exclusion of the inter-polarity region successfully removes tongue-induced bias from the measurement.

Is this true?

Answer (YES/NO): YES